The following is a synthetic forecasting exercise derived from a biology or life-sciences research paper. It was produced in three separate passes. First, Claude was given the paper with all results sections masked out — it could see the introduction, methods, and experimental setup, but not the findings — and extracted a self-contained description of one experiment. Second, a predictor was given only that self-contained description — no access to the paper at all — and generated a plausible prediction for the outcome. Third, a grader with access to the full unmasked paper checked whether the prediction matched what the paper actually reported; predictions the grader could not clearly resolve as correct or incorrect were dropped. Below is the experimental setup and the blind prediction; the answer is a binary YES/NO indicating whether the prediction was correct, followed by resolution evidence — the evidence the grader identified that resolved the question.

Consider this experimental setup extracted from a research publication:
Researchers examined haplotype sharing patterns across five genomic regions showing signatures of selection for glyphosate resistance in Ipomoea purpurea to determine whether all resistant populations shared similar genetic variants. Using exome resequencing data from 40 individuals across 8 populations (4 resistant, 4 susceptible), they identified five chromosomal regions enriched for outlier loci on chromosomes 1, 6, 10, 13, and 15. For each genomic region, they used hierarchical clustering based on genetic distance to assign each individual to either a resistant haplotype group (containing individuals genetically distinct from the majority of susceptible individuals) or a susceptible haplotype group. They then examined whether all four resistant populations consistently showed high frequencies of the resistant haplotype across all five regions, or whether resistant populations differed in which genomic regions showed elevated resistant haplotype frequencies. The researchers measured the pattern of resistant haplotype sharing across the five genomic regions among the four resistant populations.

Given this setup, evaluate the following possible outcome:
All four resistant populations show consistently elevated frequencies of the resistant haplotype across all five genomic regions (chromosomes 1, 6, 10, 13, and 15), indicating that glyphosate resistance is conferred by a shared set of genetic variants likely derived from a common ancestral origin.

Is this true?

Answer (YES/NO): NO